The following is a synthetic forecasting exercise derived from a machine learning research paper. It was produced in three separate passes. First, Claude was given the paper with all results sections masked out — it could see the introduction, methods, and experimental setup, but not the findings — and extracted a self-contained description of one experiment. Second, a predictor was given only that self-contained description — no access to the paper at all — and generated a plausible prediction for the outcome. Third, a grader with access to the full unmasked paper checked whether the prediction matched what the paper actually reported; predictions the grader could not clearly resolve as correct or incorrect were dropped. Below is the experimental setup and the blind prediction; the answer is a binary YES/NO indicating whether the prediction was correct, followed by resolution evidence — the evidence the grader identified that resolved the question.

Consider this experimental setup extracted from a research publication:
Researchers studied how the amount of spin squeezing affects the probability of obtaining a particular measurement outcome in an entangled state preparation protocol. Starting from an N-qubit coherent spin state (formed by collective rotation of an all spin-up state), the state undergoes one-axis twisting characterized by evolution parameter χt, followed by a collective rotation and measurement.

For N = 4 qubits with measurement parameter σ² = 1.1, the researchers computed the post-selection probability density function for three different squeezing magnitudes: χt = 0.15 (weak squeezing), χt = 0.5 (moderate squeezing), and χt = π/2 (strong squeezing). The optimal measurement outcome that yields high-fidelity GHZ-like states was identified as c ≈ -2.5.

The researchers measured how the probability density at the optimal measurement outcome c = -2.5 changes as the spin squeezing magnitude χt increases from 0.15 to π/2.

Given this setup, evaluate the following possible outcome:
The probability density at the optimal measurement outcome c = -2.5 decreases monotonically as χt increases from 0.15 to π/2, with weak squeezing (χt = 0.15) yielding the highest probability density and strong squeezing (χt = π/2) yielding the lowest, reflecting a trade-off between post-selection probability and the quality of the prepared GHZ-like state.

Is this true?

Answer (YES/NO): NO